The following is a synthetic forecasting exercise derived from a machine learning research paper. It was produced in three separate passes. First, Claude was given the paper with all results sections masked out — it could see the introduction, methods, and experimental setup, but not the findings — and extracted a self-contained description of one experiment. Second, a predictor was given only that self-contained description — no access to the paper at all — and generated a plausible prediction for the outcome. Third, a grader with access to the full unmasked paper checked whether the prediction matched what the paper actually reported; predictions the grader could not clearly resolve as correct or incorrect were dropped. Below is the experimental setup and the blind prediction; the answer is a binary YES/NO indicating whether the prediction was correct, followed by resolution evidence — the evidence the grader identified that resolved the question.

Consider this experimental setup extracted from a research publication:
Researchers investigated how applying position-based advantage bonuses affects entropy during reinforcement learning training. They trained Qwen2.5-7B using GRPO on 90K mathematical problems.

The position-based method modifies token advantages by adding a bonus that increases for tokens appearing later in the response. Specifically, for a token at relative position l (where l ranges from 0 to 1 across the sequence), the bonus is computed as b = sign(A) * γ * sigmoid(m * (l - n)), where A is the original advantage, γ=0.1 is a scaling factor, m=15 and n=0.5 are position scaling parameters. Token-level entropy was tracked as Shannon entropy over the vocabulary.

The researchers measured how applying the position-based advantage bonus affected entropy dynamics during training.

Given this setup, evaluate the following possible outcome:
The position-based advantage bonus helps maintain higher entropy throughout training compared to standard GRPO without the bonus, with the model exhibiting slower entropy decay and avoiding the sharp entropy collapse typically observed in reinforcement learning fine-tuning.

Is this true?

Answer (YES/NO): NO